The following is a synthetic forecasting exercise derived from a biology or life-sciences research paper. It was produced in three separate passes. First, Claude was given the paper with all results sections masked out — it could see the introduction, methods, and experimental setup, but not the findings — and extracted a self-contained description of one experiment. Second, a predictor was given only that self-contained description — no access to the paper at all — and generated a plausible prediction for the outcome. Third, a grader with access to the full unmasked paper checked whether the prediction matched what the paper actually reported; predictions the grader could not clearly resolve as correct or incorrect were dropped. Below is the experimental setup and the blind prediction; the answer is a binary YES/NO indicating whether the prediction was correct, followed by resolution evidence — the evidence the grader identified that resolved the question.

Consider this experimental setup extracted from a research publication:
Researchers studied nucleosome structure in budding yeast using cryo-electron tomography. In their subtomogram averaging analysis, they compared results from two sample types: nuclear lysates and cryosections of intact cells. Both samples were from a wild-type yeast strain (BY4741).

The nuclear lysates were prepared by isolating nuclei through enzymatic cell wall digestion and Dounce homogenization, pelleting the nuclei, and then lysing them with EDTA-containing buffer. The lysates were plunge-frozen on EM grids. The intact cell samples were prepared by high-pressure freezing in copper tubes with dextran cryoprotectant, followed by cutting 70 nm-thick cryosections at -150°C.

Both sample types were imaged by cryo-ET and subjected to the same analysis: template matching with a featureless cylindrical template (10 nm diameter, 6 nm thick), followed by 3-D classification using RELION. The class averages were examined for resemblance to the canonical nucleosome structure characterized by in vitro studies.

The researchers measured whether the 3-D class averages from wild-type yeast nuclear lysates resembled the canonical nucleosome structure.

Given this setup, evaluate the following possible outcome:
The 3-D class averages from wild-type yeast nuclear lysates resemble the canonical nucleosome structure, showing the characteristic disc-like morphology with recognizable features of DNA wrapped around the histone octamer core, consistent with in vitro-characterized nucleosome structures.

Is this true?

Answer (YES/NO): YES